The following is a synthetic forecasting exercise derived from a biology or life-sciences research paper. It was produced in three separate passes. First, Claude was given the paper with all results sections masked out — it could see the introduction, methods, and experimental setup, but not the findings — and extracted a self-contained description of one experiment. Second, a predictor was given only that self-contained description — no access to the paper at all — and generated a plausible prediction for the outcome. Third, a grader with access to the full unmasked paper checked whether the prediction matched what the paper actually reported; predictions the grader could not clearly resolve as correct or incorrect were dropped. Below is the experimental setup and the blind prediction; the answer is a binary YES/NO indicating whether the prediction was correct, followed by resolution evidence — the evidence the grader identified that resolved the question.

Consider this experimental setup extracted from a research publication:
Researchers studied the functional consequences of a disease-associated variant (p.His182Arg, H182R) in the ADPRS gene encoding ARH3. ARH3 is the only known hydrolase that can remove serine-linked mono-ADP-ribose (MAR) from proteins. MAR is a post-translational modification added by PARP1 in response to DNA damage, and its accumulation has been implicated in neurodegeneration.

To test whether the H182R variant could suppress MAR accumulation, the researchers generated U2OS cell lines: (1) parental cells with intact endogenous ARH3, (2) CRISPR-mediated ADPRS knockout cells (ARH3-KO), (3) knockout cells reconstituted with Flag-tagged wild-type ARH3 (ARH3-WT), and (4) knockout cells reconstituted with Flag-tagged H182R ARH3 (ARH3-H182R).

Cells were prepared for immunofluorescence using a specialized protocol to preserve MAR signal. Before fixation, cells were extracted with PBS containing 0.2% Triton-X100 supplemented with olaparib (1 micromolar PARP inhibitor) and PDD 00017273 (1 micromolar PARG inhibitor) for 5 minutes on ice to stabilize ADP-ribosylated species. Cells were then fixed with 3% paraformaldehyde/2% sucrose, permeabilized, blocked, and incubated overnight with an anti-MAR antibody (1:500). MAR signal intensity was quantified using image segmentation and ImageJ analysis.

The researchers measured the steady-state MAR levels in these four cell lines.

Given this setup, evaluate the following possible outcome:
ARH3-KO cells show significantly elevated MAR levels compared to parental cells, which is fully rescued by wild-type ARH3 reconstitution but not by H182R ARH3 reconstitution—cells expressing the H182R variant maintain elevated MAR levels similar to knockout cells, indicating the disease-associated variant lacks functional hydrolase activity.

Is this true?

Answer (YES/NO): YES